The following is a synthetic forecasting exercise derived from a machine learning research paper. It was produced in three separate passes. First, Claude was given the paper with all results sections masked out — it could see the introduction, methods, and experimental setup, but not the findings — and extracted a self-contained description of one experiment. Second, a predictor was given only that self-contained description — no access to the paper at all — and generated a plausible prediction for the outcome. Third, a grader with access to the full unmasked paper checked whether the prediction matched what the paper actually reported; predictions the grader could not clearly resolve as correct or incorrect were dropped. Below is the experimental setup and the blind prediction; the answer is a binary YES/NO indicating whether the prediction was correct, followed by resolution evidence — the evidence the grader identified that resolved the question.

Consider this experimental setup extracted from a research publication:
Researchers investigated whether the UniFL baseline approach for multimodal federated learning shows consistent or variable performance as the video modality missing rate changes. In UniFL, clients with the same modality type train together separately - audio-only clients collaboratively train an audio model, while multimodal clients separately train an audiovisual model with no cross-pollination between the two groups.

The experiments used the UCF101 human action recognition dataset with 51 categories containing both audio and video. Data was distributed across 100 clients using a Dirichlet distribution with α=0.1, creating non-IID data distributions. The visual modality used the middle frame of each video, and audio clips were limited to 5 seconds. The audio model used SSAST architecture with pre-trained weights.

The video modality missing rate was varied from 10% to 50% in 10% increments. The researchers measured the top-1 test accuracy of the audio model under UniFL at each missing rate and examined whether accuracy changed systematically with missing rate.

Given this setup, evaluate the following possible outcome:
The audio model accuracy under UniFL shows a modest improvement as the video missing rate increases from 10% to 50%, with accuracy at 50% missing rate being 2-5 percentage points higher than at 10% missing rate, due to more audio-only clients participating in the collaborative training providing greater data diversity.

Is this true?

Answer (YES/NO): NO